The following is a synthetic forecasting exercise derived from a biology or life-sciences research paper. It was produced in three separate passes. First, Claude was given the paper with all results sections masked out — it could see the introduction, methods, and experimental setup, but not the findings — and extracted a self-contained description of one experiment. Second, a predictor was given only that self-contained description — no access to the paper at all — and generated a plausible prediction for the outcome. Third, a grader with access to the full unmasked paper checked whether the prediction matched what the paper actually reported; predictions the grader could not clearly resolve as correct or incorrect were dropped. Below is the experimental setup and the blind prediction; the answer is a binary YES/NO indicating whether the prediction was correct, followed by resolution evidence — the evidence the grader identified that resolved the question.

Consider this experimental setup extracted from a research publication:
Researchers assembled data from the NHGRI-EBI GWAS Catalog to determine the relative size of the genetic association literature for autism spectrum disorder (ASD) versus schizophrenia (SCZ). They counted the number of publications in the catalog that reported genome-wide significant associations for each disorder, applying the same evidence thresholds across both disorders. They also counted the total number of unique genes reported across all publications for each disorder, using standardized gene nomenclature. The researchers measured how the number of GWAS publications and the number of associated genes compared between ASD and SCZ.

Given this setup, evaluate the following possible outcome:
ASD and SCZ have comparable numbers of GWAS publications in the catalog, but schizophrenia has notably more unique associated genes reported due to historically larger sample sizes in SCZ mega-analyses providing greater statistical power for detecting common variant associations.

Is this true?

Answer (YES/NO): NO